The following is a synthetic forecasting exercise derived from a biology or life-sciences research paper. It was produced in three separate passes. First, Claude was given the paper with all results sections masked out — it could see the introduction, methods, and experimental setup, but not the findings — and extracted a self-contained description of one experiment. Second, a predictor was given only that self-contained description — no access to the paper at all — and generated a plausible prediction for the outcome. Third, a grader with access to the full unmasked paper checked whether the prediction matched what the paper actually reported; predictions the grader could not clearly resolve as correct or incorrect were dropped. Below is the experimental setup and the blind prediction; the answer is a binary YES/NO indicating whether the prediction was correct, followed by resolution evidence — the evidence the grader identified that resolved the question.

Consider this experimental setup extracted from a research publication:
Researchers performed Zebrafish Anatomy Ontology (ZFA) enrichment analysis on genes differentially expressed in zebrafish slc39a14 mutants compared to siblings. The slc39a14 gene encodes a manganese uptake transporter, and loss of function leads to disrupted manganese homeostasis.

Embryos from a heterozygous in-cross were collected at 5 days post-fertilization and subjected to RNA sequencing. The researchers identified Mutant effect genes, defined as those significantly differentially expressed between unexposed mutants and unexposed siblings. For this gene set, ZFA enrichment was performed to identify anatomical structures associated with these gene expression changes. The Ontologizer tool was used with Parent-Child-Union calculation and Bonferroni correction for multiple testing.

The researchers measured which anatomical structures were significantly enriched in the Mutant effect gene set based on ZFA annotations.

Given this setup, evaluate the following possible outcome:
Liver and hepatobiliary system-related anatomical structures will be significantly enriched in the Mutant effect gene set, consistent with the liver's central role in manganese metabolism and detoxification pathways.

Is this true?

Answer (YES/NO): NO